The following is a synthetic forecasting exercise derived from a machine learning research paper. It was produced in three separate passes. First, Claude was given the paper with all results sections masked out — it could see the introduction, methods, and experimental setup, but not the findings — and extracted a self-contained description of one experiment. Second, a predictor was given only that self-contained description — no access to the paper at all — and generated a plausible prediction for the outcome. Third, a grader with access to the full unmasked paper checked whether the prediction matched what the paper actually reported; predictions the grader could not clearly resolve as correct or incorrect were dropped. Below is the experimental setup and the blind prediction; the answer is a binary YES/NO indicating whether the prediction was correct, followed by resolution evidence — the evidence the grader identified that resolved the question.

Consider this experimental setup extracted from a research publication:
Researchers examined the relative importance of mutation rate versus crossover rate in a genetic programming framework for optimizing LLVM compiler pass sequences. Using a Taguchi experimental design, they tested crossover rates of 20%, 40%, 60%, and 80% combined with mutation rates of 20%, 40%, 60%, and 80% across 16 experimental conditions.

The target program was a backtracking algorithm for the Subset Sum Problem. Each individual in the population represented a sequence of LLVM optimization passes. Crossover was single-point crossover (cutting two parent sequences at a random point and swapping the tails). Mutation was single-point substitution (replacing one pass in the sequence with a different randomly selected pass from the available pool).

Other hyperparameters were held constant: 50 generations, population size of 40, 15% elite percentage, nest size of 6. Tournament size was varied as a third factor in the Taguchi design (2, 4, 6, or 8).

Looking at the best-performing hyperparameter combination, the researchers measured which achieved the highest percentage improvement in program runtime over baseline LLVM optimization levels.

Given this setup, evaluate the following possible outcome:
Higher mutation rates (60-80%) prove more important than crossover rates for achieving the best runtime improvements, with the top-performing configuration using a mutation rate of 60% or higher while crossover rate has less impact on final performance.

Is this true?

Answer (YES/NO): NO